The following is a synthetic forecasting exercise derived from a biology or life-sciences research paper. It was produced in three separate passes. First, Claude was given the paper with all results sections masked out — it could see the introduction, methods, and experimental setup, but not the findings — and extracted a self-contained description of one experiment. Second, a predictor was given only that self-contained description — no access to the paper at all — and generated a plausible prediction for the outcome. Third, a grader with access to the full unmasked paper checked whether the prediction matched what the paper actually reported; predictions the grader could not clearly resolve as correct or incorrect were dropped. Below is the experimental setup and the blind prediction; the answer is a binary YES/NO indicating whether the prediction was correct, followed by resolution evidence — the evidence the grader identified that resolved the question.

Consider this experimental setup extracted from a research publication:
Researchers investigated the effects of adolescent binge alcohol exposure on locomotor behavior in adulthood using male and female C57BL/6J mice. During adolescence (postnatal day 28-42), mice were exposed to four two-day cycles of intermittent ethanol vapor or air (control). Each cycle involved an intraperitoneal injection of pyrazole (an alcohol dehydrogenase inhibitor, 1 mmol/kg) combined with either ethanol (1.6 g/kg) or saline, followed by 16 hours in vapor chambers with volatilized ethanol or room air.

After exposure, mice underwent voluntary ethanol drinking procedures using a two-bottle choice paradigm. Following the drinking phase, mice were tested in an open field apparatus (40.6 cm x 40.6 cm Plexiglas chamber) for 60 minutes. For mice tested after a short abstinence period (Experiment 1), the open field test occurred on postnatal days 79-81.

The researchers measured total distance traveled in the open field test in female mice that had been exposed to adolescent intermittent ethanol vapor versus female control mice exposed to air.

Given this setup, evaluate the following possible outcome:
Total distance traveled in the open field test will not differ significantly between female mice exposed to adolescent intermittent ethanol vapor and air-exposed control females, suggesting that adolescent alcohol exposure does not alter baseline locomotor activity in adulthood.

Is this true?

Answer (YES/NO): NO